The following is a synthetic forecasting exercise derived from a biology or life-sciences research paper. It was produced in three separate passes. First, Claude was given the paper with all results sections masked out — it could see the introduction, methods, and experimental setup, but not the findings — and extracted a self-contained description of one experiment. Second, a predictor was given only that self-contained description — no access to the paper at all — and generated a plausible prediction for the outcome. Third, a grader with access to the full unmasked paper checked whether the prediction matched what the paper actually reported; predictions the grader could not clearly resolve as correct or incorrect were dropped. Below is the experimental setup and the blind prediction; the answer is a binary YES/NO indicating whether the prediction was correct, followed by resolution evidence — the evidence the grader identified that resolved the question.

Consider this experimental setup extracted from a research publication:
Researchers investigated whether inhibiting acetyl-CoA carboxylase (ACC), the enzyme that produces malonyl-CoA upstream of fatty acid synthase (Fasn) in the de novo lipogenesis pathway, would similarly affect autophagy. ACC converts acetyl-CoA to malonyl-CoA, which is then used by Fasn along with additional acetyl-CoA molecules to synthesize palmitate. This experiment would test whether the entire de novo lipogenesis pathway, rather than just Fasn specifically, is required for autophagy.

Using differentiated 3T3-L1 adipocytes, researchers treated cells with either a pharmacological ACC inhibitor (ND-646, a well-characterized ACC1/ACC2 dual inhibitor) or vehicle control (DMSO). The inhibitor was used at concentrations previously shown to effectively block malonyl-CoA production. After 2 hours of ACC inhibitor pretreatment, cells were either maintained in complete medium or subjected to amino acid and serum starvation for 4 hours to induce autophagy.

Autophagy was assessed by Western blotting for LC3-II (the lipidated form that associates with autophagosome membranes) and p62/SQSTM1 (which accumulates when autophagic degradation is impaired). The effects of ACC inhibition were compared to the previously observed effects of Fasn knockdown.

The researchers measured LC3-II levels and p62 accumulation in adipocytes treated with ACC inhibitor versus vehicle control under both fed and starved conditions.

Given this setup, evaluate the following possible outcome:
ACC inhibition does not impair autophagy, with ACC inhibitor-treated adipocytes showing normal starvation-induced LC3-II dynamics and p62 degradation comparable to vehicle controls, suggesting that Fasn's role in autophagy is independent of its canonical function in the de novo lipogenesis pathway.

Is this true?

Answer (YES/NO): NO